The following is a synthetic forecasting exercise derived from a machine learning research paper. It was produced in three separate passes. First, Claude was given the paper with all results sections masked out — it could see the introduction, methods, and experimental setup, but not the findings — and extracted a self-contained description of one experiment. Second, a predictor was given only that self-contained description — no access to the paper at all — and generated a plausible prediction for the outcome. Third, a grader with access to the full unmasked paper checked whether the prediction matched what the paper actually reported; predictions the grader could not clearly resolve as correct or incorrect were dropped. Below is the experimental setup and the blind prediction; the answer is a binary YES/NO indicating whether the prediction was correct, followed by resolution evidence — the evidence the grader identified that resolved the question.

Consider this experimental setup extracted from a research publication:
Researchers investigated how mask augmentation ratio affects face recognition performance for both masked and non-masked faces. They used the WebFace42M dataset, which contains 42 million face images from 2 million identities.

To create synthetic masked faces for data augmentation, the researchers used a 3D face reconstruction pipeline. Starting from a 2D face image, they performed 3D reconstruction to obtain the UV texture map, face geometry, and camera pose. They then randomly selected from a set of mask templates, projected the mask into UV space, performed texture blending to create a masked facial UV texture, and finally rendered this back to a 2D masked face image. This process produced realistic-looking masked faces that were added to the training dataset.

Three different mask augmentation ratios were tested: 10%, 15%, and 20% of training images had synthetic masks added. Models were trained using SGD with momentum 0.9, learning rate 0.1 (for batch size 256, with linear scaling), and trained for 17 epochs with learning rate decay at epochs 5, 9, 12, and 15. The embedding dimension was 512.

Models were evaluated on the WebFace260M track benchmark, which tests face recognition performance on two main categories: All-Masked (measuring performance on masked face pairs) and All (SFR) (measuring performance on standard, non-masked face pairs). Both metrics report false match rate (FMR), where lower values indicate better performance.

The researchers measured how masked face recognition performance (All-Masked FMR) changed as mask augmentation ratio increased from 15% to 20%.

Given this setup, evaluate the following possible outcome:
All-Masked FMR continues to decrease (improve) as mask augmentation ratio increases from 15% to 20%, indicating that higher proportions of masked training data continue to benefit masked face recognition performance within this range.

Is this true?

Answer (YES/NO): NO